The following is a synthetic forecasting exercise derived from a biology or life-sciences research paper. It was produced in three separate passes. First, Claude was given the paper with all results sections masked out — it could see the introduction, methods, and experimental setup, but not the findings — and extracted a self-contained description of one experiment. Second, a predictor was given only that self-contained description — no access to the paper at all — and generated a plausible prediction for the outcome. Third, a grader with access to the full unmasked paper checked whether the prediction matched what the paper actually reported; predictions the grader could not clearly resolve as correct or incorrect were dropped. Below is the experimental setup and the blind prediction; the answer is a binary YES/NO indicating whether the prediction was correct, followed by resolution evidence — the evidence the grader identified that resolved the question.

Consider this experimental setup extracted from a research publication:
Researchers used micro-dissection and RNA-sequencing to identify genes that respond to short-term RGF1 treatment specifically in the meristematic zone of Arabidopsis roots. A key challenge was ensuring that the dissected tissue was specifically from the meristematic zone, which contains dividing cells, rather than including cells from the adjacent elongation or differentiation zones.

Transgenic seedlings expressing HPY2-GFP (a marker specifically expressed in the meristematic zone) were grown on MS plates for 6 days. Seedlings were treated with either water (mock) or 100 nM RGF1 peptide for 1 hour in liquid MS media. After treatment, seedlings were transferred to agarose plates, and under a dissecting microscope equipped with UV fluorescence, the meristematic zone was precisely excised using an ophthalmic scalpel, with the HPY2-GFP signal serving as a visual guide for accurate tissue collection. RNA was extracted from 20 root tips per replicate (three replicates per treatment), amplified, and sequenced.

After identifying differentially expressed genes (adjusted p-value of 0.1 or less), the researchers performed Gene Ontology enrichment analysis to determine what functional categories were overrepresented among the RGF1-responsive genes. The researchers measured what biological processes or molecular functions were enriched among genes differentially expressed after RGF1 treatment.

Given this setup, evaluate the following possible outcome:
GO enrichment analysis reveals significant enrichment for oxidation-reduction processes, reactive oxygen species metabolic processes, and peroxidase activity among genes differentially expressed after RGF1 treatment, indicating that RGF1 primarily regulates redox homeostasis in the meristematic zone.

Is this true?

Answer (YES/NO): NO